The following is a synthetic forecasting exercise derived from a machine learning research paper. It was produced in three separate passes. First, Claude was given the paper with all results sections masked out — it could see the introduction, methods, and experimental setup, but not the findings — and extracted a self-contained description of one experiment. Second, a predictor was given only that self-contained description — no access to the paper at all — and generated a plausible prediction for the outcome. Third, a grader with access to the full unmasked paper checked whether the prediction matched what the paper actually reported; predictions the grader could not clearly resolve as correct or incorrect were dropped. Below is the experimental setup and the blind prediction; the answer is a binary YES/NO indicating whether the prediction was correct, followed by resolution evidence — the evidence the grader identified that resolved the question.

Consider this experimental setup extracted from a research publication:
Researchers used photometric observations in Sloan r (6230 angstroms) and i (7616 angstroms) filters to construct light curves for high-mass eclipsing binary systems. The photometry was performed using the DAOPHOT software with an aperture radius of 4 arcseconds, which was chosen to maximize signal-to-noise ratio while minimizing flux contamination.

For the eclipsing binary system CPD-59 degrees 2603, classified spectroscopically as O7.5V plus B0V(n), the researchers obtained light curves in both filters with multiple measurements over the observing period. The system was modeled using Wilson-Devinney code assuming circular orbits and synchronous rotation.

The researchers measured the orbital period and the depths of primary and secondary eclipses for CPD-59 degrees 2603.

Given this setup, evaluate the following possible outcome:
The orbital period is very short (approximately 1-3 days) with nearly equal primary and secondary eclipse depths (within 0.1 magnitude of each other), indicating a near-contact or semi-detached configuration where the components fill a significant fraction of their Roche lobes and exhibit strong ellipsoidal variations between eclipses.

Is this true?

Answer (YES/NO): NO